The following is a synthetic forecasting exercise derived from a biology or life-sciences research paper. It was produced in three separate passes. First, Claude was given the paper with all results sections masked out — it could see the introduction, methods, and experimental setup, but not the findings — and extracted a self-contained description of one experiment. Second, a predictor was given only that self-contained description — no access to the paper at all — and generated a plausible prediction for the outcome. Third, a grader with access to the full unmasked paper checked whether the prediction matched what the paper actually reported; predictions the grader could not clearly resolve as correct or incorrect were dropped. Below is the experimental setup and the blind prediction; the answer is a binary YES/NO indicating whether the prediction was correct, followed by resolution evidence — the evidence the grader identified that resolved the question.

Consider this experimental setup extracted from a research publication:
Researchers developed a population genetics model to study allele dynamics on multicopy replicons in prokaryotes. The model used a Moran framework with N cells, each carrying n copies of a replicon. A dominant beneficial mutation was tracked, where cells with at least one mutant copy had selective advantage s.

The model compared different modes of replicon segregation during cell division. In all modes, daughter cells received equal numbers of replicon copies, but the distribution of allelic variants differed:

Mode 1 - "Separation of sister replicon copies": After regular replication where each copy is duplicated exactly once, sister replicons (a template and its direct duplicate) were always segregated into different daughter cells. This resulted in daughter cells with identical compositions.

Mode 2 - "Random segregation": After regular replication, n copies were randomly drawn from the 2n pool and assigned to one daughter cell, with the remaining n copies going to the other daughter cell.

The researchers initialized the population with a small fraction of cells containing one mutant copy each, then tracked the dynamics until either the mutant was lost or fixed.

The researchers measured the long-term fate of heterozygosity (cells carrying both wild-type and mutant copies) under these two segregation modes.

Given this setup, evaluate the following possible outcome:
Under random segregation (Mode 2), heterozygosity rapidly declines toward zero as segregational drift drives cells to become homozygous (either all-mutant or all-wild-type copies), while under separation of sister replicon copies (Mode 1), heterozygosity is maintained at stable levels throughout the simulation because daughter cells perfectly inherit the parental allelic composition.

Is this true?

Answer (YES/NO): NO